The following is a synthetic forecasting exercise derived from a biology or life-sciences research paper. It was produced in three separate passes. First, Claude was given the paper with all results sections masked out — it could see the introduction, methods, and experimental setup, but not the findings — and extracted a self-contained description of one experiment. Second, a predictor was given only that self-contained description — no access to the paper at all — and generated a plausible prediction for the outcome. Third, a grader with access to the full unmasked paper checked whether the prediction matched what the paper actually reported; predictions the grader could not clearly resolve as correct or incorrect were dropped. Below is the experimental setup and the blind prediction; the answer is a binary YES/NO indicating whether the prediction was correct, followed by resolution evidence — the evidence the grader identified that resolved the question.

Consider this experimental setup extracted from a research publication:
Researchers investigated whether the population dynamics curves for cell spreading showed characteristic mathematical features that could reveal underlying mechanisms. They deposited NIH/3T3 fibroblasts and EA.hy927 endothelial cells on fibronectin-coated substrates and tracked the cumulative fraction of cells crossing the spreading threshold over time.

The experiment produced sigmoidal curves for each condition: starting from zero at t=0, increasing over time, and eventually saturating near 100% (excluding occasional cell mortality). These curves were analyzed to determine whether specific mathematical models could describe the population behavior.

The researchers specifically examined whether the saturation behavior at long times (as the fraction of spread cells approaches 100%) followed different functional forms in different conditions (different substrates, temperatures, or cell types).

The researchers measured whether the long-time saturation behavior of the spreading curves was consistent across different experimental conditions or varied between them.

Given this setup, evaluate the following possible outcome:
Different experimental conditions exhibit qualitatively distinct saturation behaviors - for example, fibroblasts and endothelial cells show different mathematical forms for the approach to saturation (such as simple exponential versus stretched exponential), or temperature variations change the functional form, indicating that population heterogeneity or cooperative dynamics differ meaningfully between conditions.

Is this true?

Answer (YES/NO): NO